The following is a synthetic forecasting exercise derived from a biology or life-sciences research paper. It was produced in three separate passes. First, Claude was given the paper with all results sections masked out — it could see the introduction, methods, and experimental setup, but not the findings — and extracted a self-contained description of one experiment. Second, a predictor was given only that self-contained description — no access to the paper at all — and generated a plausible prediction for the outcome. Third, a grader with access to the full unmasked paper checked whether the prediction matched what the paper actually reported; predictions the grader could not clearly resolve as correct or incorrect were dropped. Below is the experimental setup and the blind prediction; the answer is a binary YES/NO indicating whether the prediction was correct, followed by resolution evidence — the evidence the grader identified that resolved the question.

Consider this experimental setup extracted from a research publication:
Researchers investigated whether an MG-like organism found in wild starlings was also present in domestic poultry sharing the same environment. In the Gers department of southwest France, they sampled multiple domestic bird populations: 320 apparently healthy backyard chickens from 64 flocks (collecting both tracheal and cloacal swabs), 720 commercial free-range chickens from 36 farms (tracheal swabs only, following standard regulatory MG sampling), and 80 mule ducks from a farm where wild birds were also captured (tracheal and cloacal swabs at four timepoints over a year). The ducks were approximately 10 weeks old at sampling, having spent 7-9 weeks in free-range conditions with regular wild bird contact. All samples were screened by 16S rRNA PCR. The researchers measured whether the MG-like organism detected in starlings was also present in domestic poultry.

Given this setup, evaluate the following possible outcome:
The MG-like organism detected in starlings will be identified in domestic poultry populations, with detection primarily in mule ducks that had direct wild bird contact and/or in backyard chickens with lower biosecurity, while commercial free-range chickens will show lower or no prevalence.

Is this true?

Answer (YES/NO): NO